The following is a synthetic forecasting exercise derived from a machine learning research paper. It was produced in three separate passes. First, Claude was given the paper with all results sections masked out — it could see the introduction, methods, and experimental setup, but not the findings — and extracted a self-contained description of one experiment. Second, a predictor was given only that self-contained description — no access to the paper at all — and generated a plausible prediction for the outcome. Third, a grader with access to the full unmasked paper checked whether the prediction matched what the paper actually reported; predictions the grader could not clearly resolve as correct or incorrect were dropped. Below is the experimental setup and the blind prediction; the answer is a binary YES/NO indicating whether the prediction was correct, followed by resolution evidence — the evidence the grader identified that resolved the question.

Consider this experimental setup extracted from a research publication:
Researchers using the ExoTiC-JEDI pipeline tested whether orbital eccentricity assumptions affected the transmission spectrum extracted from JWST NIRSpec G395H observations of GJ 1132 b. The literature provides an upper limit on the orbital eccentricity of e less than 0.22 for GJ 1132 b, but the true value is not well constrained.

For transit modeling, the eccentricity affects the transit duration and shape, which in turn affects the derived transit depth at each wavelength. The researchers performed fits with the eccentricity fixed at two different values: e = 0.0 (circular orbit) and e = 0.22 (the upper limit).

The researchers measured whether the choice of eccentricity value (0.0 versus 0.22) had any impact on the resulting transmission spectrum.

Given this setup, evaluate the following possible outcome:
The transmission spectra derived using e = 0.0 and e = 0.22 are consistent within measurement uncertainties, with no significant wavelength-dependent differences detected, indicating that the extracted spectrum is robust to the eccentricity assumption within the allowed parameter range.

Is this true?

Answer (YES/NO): YES